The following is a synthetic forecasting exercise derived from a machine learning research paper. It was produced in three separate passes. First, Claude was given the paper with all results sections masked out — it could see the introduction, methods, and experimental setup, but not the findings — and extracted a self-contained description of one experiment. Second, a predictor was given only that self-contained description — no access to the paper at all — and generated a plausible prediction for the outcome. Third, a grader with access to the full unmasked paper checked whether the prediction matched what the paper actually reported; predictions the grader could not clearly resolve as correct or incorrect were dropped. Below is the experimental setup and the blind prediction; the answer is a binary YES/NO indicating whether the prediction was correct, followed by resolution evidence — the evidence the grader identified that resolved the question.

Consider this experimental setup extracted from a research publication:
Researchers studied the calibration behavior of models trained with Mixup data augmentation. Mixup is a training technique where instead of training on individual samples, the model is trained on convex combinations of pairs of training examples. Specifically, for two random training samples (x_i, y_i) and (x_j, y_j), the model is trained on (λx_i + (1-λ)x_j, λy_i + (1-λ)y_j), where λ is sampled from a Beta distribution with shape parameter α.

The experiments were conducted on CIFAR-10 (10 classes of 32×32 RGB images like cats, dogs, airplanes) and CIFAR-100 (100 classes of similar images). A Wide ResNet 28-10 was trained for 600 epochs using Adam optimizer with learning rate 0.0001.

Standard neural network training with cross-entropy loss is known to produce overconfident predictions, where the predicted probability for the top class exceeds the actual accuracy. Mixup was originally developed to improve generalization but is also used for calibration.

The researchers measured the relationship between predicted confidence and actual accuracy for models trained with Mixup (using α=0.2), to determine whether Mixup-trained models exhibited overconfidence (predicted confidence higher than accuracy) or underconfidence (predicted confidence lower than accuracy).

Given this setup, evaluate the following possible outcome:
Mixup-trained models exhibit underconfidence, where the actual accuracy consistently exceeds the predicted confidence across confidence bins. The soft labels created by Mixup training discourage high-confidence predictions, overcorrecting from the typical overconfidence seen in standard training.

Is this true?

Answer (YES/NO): YES